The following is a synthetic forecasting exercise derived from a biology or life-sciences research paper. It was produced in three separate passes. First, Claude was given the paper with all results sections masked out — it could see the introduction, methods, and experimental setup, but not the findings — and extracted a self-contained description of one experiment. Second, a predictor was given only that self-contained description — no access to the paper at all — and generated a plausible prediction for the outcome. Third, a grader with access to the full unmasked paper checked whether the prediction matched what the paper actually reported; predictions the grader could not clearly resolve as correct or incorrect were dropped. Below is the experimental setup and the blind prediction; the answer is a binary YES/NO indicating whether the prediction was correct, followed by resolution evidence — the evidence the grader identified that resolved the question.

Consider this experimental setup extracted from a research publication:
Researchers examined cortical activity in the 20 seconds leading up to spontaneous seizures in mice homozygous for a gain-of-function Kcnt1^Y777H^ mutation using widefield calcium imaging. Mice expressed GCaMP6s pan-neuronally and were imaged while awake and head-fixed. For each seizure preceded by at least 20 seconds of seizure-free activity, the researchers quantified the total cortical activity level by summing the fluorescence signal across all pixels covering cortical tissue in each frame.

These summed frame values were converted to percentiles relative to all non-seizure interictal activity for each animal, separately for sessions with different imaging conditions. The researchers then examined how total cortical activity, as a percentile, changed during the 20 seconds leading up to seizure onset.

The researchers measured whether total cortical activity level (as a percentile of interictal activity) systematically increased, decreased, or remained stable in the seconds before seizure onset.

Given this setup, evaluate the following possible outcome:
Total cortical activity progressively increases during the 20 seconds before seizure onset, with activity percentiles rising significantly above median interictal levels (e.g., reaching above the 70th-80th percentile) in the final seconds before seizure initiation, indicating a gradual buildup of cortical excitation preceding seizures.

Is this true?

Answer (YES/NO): NO